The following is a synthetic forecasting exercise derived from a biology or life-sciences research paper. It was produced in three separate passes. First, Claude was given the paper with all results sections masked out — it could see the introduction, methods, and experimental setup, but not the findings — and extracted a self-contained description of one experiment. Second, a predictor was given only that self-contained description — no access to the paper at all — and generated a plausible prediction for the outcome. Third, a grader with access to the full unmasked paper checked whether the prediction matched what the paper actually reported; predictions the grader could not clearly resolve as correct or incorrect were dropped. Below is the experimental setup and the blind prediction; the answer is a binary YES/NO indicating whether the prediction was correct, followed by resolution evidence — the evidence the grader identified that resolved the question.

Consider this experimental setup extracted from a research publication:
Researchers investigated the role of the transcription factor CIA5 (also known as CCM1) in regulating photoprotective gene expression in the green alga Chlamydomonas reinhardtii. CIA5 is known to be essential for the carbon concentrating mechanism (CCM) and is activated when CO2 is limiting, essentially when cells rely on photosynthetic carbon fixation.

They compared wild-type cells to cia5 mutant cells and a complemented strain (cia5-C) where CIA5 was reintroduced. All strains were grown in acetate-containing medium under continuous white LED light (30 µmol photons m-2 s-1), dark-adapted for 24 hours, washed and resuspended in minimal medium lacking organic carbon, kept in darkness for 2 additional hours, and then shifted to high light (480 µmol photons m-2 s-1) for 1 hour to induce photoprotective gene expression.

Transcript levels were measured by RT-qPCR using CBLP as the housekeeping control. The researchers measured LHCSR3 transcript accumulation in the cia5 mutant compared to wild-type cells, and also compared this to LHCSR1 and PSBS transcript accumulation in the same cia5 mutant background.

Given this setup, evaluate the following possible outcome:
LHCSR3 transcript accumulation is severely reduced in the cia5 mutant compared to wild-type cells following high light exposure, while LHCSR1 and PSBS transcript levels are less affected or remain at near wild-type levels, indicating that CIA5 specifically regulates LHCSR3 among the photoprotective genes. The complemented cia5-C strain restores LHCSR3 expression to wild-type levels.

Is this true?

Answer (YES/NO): YES